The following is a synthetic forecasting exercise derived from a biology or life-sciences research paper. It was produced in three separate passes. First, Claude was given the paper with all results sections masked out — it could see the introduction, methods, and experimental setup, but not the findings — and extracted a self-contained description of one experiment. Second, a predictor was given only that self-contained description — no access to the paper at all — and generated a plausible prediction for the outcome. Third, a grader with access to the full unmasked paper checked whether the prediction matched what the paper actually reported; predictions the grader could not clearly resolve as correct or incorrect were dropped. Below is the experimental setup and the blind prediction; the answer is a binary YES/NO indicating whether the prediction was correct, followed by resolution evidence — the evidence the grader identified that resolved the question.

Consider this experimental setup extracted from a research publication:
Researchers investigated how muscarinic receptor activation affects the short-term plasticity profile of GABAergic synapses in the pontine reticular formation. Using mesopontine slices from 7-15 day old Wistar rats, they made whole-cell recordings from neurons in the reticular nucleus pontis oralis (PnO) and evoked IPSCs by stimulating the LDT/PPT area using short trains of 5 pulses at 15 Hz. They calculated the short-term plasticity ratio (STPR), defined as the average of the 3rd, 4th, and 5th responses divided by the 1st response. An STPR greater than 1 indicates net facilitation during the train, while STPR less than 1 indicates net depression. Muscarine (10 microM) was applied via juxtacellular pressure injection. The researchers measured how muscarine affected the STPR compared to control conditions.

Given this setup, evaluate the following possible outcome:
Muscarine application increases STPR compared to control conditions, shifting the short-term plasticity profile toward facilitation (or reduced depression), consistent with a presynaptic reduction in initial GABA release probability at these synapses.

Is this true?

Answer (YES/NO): YES